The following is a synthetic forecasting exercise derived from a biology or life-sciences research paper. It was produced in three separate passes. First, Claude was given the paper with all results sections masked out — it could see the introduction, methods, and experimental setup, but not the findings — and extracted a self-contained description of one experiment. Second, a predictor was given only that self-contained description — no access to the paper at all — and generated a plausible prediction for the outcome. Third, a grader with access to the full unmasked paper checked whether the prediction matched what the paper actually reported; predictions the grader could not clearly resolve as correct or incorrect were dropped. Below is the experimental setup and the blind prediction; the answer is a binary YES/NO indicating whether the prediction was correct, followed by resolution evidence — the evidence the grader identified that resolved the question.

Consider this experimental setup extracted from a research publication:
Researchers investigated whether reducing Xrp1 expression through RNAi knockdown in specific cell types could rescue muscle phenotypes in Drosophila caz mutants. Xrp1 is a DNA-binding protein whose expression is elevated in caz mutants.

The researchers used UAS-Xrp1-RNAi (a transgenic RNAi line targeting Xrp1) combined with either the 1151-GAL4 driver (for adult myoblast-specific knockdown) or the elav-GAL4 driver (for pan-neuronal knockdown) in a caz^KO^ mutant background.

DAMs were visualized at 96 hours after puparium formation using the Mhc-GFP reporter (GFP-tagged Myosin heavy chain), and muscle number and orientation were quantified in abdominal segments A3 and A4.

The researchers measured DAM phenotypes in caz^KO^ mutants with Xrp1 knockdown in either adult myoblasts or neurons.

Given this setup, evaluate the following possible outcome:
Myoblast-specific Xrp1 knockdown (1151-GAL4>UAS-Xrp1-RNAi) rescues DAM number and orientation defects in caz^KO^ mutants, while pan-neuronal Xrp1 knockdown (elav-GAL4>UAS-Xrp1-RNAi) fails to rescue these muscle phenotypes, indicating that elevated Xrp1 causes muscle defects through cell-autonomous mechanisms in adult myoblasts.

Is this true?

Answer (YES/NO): NO